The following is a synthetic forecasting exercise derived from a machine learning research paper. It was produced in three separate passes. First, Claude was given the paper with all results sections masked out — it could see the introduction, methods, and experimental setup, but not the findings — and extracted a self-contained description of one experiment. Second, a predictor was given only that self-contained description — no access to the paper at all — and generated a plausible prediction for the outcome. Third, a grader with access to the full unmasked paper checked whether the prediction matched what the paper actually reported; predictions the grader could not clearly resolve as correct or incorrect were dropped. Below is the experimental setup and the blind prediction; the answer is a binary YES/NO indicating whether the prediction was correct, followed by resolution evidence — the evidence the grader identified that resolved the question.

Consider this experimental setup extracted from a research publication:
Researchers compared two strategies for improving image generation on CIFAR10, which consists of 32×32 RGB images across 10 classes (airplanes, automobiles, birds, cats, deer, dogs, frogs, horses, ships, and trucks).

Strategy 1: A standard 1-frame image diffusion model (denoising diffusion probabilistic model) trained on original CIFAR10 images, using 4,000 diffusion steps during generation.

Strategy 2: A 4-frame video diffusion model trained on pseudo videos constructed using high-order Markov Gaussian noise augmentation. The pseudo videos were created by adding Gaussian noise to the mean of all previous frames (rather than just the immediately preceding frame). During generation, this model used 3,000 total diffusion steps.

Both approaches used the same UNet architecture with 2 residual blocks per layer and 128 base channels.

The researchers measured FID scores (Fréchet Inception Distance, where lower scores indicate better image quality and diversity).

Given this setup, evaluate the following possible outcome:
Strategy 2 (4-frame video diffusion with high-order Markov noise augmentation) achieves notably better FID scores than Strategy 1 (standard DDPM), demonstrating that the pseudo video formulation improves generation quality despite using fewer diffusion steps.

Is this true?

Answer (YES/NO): NO